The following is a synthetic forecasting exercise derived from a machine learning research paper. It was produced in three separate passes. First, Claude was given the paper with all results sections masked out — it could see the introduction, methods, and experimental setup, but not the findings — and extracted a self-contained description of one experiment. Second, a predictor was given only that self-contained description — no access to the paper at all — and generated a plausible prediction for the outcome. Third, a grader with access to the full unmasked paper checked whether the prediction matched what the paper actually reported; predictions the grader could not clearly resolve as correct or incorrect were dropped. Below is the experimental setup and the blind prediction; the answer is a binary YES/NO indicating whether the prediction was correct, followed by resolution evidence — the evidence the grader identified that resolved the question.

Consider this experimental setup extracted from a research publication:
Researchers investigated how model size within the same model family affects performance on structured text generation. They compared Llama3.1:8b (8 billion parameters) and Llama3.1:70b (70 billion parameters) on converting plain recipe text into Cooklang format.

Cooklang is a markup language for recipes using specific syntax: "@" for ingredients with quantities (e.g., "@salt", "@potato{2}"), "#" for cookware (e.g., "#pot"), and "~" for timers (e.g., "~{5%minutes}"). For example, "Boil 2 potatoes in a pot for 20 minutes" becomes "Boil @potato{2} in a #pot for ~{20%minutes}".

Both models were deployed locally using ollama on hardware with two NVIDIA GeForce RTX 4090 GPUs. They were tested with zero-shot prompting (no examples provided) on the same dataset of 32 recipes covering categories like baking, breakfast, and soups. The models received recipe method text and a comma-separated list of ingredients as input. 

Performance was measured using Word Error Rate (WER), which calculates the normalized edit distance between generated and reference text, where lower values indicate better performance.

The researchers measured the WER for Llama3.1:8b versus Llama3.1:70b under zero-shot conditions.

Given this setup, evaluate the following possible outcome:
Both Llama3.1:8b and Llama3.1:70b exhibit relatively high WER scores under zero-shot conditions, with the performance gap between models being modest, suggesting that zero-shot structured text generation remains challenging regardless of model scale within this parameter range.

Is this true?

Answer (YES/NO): YES